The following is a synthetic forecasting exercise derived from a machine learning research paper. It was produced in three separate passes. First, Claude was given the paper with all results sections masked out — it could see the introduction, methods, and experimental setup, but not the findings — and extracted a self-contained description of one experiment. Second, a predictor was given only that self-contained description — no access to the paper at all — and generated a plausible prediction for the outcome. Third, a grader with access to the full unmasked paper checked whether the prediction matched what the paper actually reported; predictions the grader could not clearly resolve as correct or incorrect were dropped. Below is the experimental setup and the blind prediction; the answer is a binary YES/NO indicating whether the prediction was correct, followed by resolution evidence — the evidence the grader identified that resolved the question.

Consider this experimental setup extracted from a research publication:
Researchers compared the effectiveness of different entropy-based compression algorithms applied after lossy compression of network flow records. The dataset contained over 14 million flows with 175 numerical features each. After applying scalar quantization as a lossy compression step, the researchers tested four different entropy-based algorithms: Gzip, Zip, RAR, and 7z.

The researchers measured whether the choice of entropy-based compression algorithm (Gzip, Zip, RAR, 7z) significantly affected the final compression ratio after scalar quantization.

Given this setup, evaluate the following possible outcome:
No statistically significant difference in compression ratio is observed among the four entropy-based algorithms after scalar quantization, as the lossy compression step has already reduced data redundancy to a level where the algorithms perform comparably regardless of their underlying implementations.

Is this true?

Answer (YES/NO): YES